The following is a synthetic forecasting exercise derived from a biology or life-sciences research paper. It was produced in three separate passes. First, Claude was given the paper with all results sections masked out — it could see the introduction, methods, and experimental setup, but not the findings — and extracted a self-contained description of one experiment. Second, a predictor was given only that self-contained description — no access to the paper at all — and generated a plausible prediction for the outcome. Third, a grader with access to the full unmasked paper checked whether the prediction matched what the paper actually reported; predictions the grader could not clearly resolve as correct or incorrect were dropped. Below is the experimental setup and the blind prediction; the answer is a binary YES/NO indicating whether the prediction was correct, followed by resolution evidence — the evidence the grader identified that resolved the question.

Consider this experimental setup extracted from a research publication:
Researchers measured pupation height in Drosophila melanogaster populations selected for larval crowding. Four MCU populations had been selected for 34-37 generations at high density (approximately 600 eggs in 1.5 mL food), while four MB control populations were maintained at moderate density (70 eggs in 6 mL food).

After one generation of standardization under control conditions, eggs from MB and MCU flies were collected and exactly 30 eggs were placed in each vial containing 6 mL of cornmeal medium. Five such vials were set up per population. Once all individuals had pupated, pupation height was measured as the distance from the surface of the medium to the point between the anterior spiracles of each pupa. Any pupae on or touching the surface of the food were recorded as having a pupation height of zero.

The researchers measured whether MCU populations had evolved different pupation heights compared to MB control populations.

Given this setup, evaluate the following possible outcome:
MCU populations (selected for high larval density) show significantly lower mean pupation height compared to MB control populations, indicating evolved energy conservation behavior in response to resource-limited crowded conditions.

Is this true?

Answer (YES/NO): NO